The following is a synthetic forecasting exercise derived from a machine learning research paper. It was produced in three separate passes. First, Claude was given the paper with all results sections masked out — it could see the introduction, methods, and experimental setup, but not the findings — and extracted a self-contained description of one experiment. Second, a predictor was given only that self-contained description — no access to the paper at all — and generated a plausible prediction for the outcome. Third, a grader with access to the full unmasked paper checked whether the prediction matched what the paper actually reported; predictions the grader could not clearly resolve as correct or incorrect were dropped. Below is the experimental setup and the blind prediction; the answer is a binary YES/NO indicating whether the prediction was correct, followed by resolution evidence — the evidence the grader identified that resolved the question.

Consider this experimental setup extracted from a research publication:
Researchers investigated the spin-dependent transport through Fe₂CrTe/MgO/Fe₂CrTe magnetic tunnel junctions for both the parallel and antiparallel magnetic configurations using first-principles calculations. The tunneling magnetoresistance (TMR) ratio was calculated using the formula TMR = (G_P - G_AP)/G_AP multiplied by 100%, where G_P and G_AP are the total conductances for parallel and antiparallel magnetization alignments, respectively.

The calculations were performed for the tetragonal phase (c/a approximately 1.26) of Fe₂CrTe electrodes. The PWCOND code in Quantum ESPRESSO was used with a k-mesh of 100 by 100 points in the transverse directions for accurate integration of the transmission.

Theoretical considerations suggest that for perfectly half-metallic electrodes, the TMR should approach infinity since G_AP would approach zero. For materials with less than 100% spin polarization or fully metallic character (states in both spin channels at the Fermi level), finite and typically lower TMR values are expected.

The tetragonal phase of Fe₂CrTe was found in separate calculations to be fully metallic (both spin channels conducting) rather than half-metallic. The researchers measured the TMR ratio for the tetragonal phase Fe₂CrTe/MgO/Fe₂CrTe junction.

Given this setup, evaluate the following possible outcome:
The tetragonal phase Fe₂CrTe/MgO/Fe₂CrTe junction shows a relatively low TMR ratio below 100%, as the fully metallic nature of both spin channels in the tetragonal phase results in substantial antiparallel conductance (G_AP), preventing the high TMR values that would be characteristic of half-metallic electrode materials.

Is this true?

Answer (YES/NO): NO